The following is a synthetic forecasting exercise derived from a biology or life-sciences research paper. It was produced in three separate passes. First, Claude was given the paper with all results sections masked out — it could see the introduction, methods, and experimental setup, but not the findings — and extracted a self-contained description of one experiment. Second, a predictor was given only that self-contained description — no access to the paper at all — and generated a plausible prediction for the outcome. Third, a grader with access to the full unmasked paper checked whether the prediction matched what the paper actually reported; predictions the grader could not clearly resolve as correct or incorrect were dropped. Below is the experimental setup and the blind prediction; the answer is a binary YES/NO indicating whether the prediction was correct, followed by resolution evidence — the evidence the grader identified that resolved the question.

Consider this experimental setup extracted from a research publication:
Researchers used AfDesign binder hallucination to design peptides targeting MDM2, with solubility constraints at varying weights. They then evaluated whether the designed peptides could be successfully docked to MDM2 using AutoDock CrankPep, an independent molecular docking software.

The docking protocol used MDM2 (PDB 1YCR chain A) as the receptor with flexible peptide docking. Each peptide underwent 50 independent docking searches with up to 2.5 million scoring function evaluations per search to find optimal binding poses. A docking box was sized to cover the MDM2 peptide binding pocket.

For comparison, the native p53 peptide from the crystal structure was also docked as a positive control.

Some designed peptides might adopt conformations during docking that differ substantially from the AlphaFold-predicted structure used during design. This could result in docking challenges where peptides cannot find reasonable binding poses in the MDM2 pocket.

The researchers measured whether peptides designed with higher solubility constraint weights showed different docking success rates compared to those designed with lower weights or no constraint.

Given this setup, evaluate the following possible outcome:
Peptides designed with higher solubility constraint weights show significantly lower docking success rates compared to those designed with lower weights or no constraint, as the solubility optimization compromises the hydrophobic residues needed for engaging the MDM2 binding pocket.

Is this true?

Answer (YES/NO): NO